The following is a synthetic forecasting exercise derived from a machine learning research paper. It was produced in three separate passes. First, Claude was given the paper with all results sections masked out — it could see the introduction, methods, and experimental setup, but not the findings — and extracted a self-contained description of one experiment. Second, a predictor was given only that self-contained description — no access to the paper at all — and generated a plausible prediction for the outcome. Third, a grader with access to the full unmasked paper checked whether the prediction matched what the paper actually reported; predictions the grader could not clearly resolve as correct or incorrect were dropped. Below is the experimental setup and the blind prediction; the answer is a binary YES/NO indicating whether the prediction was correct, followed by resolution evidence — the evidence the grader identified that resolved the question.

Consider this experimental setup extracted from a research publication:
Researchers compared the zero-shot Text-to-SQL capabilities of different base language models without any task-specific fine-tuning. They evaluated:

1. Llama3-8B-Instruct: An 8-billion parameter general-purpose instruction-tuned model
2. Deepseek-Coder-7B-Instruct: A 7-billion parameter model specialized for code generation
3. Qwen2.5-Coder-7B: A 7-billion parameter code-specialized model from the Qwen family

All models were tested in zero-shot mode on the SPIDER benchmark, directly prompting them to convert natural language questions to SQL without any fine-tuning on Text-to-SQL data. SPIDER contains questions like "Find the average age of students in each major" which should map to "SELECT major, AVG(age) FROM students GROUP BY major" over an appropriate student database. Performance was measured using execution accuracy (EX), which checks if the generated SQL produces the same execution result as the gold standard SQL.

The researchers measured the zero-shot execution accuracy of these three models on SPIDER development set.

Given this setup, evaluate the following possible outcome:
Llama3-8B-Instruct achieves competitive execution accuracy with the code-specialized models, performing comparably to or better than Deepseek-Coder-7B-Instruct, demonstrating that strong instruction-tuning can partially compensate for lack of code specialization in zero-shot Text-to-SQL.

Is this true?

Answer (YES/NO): YES